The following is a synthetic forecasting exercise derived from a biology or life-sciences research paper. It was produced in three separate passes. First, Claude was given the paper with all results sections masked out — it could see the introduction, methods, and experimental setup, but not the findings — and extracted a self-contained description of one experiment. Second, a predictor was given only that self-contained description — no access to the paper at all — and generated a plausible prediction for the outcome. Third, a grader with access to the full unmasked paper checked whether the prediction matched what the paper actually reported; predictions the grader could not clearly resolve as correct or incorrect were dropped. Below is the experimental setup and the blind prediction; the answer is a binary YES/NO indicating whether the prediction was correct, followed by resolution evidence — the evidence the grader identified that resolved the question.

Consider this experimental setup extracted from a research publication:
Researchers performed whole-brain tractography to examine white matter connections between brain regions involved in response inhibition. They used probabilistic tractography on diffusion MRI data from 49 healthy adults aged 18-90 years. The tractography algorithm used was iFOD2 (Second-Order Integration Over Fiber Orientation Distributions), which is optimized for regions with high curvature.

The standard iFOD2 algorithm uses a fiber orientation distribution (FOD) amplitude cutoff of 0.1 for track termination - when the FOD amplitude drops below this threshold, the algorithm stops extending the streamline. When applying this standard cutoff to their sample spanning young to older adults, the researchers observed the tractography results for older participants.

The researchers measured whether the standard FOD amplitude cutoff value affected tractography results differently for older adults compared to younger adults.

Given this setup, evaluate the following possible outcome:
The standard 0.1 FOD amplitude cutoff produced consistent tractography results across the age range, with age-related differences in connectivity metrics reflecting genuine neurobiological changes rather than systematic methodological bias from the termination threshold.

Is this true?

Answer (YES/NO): NO